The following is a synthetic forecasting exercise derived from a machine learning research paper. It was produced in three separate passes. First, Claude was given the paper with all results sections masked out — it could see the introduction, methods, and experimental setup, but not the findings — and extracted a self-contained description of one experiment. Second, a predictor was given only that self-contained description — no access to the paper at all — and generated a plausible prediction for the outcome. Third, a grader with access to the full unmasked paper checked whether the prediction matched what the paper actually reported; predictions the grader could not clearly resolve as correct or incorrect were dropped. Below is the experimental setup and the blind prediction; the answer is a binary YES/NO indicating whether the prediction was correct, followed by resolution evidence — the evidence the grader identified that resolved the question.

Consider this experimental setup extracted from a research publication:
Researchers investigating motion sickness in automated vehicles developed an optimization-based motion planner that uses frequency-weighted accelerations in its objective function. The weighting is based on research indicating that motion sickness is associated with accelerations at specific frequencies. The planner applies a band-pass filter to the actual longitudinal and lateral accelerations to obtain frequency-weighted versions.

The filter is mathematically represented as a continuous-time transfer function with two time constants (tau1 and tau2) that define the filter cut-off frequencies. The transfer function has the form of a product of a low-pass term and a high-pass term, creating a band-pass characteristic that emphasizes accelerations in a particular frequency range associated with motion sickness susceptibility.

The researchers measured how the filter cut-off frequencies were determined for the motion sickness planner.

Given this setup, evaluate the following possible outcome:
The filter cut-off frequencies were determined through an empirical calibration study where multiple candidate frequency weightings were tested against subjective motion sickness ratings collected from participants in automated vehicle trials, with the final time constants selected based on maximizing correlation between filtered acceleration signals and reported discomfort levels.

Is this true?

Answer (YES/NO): NO